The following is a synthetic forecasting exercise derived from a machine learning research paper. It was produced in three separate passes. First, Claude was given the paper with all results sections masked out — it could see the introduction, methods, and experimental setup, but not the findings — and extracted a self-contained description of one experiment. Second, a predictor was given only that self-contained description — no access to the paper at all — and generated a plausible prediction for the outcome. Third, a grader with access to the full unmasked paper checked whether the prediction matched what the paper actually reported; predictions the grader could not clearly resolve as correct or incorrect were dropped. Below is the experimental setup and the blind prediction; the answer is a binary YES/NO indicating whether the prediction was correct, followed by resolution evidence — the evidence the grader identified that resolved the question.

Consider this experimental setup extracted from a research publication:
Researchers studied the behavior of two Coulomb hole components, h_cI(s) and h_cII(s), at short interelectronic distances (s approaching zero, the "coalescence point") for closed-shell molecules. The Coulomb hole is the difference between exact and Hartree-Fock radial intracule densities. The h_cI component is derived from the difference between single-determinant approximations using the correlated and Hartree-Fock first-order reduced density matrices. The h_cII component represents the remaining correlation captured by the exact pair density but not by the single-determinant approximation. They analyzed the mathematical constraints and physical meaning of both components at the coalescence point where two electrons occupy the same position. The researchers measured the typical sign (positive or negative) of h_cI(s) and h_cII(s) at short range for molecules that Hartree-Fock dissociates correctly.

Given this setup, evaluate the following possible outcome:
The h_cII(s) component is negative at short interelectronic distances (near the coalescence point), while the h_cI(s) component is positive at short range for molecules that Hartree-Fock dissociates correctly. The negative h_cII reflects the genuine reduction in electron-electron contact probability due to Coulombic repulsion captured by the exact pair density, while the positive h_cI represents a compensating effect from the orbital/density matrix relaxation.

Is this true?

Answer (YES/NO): YES